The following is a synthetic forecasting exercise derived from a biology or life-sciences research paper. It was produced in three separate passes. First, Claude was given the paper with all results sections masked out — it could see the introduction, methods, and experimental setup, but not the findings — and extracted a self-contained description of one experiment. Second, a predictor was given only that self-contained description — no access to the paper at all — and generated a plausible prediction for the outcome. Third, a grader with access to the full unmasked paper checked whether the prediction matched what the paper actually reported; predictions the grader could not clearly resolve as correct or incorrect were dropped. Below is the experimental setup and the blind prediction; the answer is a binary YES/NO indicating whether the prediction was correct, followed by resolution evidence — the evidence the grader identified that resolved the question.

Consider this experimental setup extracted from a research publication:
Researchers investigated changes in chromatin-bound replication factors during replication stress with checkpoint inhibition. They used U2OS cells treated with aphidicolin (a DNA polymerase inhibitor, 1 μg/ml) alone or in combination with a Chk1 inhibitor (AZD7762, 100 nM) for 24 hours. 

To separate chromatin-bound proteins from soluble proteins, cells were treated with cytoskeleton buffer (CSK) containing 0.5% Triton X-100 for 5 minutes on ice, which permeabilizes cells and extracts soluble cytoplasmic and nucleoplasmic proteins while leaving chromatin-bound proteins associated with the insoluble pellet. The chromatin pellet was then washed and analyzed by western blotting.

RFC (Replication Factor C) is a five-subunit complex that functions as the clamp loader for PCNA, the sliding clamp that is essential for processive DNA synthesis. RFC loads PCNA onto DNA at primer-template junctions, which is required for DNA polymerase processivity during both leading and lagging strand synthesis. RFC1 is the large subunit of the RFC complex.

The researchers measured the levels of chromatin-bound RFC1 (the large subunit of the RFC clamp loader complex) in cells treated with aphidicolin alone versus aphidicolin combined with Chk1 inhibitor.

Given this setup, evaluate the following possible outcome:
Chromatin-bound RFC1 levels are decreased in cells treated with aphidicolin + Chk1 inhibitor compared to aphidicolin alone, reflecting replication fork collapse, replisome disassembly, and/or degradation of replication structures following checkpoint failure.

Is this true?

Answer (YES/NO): NO